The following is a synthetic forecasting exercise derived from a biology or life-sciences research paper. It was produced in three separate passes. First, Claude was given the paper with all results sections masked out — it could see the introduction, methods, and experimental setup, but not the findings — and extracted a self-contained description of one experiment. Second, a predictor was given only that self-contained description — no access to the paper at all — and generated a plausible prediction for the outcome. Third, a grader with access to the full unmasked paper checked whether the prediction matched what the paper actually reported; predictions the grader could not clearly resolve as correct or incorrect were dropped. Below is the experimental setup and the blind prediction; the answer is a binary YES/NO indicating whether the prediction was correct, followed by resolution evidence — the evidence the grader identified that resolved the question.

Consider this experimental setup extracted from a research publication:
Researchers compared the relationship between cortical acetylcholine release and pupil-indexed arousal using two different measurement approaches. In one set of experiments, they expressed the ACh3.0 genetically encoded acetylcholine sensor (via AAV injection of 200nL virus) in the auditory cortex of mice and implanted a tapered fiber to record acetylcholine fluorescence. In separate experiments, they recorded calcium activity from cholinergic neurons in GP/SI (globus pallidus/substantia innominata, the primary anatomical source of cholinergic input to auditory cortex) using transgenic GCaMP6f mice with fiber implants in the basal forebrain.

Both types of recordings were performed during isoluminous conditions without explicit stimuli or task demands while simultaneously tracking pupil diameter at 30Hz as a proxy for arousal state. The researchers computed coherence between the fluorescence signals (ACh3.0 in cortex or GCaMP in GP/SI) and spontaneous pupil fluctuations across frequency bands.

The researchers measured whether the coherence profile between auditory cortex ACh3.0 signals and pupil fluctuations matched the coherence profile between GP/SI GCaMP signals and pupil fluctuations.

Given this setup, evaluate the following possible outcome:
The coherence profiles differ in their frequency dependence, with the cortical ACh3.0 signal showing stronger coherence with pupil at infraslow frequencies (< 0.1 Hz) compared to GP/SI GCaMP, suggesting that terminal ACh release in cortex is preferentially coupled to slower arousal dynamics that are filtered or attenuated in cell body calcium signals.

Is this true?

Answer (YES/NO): NO